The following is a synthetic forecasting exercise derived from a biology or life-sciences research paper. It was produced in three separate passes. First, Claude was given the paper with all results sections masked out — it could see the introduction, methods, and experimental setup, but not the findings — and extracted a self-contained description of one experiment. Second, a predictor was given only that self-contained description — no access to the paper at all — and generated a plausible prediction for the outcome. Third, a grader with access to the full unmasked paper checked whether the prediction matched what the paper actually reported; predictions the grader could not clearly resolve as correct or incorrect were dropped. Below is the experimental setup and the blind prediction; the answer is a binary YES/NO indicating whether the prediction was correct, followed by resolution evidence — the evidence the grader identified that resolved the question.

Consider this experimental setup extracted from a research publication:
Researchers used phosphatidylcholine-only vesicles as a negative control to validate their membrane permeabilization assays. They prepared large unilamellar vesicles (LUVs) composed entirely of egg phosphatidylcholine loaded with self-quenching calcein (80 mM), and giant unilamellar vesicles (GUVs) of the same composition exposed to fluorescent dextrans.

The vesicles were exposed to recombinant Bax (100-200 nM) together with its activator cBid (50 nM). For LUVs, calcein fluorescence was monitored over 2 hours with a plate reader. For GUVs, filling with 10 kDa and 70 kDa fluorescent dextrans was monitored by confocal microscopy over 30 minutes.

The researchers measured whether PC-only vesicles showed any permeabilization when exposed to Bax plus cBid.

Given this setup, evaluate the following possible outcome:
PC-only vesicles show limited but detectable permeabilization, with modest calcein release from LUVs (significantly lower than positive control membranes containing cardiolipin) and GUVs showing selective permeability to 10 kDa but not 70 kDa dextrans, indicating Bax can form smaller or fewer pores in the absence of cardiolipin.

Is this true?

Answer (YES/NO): NO